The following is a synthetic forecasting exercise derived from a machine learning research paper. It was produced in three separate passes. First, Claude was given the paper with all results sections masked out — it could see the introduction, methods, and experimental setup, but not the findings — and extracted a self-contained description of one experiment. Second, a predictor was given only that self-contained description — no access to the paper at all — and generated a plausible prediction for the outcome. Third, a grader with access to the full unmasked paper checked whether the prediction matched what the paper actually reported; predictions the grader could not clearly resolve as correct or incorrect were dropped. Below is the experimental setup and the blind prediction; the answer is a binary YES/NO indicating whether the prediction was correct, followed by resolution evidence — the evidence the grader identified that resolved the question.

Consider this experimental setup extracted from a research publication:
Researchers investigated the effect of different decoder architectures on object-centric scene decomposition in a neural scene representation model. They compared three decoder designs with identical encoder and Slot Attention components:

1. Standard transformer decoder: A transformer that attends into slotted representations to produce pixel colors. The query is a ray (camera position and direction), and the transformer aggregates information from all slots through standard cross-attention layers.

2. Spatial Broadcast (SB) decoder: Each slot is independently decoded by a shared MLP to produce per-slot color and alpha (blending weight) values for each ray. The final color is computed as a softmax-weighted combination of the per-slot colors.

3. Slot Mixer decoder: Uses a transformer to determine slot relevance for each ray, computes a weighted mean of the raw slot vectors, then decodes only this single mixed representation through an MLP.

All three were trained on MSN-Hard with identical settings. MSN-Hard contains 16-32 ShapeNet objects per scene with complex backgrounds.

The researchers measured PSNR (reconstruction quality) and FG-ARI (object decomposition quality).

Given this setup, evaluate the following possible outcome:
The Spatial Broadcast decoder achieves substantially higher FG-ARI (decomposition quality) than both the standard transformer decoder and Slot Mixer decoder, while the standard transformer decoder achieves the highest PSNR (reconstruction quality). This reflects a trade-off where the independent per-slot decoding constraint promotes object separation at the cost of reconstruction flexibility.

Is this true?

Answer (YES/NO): NO